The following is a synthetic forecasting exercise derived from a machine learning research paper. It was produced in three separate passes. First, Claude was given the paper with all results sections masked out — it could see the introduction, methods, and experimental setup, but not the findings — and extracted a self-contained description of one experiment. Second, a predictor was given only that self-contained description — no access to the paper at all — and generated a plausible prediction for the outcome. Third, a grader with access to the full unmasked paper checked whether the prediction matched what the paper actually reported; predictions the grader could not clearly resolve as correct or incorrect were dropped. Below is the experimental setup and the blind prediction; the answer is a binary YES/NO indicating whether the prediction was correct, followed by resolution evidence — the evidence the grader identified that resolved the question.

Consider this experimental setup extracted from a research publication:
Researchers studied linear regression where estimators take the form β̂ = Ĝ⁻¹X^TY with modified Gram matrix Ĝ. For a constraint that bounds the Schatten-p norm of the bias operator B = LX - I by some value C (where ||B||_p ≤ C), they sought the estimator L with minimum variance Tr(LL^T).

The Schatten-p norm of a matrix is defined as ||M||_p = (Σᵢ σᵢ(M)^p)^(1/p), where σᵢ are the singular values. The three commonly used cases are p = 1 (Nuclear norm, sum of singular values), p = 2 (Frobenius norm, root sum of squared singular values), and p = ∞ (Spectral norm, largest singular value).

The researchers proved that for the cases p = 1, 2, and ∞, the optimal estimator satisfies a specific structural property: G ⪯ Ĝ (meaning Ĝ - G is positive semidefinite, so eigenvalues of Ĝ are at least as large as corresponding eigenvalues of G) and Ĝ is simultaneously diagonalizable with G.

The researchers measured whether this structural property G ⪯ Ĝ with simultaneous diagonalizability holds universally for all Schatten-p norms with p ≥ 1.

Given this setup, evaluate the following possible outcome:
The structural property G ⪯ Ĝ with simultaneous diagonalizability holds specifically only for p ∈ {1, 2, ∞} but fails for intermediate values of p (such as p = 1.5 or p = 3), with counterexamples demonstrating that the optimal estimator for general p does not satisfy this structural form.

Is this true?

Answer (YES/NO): NO